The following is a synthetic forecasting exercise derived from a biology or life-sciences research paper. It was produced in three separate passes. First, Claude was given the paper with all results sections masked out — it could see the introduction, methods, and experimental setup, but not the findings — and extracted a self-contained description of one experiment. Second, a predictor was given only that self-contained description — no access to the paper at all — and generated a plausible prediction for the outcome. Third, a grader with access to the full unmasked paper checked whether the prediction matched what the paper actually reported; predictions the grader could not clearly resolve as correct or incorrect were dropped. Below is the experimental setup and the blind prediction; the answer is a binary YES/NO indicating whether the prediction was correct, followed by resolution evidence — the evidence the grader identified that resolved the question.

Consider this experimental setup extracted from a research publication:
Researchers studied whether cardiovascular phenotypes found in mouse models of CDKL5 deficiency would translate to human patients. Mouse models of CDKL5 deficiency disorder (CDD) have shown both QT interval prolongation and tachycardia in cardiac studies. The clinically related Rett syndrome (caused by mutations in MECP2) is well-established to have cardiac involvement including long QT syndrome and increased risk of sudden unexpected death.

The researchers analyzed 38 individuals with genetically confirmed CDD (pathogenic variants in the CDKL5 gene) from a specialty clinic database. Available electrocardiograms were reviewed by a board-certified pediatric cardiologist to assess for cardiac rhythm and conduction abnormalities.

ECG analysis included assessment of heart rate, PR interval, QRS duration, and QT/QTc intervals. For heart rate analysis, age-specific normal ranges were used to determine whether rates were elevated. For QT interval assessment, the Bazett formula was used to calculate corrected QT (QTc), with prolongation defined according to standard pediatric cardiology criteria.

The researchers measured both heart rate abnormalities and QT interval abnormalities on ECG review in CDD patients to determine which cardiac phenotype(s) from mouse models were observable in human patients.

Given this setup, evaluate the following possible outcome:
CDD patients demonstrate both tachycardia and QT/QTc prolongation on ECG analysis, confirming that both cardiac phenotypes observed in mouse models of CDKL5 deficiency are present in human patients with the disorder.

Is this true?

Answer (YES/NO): NO